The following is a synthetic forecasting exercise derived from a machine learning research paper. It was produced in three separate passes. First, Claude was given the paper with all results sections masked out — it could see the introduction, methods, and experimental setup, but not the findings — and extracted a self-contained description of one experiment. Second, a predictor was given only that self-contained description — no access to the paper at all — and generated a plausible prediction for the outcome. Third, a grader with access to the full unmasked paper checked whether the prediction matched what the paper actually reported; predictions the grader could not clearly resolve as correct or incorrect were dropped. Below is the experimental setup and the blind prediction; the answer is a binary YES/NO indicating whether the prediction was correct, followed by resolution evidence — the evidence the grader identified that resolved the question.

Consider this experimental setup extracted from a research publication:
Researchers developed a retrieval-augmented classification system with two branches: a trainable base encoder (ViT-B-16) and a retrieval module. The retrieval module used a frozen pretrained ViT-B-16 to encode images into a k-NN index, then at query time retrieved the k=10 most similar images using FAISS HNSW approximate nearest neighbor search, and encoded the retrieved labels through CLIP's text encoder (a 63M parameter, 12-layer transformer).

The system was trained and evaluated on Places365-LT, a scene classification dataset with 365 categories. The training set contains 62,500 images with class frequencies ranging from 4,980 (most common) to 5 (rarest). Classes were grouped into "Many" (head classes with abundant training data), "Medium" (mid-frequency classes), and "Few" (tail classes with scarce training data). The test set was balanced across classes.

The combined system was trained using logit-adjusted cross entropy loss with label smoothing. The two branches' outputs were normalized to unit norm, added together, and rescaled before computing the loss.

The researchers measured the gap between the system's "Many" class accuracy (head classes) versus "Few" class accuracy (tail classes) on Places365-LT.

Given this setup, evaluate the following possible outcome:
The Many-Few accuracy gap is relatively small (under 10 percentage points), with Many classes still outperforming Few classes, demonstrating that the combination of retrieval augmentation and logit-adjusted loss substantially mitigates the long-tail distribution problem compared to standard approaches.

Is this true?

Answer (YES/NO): YES